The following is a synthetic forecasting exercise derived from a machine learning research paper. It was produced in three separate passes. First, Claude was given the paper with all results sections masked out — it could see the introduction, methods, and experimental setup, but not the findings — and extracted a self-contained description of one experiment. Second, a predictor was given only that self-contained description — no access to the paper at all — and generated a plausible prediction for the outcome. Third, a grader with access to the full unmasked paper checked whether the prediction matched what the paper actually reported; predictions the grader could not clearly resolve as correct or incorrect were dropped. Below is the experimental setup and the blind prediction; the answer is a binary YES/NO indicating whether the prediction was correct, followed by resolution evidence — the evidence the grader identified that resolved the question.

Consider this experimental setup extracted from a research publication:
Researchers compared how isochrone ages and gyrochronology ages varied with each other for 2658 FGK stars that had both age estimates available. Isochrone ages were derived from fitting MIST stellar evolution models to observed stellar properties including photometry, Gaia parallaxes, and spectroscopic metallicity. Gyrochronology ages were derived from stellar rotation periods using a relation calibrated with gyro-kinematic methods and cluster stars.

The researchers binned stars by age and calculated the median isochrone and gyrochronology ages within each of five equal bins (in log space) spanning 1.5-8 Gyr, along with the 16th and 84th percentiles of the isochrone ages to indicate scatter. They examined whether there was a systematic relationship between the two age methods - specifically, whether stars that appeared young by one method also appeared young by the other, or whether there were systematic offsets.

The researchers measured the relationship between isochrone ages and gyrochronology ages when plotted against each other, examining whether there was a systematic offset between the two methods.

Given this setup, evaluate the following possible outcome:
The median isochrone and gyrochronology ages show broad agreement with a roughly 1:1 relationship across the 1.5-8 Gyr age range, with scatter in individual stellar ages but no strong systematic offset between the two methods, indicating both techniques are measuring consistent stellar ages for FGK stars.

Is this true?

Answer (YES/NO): NO